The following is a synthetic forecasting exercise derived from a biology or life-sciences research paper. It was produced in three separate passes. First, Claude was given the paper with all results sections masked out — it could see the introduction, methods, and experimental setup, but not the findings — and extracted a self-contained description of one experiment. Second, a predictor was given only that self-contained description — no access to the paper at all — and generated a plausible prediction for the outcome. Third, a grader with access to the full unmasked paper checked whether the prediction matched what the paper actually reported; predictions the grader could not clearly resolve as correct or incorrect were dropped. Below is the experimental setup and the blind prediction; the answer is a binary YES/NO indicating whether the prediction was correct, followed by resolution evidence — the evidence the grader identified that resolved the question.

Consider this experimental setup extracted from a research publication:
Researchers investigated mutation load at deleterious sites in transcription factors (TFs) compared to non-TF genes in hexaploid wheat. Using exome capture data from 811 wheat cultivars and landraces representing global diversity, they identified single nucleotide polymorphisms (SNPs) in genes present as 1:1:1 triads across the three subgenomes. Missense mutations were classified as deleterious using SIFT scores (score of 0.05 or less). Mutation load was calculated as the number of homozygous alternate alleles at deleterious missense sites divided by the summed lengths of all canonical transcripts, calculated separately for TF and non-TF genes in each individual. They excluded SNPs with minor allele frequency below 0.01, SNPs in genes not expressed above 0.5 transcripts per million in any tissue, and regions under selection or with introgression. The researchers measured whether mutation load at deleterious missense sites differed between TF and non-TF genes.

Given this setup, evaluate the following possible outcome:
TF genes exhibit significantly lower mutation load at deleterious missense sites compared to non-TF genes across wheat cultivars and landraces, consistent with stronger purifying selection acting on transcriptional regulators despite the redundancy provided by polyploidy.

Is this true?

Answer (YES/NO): YES